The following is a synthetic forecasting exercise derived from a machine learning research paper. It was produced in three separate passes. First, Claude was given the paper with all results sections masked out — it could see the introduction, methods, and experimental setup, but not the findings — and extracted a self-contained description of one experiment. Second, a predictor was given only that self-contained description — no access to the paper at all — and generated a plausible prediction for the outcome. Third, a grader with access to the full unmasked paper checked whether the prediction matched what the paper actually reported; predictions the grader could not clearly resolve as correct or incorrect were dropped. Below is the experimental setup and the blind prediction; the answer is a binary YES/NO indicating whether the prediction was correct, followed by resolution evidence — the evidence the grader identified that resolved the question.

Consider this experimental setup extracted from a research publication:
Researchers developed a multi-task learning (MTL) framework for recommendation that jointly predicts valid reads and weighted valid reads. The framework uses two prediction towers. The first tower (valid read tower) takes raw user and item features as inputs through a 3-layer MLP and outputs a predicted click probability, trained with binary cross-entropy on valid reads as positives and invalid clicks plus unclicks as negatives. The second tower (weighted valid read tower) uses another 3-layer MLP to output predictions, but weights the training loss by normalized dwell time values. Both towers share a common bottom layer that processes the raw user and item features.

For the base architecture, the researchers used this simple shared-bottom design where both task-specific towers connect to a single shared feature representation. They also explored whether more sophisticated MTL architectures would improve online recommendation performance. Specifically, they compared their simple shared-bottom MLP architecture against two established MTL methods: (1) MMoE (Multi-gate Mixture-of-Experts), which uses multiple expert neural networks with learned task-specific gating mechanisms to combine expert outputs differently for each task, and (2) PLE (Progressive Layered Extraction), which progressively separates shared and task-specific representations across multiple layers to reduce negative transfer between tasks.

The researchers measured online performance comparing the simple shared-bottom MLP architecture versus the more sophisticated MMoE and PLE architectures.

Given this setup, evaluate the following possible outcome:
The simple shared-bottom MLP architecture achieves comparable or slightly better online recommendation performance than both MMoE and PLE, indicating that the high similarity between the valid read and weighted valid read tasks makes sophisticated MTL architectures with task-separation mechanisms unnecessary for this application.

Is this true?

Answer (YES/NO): YES